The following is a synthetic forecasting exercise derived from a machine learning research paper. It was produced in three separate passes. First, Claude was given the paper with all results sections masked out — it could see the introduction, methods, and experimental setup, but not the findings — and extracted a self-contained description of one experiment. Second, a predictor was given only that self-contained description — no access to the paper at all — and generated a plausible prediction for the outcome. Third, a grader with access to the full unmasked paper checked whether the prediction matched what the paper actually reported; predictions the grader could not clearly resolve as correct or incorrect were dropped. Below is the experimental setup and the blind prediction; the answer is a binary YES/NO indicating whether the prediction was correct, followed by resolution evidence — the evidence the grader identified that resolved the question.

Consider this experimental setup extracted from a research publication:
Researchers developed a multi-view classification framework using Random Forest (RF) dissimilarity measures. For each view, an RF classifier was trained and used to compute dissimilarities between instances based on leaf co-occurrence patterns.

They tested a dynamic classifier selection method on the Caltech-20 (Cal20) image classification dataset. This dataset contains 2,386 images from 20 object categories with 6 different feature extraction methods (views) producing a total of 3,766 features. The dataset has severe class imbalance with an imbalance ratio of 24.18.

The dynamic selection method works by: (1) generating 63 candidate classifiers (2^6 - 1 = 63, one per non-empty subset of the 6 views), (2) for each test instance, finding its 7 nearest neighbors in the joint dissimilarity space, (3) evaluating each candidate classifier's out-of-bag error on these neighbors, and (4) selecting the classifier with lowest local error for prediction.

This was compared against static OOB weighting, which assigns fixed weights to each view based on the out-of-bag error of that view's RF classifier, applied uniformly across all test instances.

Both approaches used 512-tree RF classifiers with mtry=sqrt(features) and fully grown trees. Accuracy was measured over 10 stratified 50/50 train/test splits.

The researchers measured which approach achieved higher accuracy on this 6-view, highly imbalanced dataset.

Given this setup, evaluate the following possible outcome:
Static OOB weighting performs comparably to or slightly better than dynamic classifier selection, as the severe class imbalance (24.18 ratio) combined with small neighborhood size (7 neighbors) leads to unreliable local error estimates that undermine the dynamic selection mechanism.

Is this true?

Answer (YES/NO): YES